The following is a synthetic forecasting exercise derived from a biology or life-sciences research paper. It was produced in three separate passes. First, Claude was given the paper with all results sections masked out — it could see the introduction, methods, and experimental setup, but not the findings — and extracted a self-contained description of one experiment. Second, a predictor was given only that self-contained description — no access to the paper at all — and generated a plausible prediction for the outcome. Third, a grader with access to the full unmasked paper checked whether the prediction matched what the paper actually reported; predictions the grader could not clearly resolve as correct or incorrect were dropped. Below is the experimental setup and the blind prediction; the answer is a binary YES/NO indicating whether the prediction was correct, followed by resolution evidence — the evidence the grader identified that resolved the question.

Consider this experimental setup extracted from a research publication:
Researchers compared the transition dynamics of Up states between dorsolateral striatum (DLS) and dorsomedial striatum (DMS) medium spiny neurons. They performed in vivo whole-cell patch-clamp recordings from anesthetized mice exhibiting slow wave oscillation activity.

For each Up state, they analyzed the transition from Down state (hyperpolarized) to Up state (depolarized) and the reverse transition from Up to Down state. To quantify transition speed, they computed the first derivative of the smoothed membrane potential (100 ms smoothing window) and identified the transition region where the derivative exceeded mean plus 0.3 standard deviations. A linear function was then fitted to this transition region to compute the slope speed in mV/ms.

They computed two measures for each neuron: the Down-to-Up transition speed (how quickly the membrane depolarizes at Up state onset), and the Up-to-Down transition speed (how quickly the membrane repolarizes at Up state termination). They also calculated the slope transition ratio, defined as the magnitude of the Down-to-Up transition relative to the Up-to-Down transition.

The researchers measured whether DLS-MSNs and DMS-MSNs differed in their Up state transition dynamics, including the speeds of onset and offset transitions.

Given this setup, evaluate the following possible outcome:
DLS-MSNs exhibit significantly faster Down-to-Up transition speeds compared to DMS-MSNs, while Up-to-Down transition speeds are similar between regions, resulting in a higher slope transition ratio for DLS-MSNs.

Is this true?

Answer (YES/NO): NO